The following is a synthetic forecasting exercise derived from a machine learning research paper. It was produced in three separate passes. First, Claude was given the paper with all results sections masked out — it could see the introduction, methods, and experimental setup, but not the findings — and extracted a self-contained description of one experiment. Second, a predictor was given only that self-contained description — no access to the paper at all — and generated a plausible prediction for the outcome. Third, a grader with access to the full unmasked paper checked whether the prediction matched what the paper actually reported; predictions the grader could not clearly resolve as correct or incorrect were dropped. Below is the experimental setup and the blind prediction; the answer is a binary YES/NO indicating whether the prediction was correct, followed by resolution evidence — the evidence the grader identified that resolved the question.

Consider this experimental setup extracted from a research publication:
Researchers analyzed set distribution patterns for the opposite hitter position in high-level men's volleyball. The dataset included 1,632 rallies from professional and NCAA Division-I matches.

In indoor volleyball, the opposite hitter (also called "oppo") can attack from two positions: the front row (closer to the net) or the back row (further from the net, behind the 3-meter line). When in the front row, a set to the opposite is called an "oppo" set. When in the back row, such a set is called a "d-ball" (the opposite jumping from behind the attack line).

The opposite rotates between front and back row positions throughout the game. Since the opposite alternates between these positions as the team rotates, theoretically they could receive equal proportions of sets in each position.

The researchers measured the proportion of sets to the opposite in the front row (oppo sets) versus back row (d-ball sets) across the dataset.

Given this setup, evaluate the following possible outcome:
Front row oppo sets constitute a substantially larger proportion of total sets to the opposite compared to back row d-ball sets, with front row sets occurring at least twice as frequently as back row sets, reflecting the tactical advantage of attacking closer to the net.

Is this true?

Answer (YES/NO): YES